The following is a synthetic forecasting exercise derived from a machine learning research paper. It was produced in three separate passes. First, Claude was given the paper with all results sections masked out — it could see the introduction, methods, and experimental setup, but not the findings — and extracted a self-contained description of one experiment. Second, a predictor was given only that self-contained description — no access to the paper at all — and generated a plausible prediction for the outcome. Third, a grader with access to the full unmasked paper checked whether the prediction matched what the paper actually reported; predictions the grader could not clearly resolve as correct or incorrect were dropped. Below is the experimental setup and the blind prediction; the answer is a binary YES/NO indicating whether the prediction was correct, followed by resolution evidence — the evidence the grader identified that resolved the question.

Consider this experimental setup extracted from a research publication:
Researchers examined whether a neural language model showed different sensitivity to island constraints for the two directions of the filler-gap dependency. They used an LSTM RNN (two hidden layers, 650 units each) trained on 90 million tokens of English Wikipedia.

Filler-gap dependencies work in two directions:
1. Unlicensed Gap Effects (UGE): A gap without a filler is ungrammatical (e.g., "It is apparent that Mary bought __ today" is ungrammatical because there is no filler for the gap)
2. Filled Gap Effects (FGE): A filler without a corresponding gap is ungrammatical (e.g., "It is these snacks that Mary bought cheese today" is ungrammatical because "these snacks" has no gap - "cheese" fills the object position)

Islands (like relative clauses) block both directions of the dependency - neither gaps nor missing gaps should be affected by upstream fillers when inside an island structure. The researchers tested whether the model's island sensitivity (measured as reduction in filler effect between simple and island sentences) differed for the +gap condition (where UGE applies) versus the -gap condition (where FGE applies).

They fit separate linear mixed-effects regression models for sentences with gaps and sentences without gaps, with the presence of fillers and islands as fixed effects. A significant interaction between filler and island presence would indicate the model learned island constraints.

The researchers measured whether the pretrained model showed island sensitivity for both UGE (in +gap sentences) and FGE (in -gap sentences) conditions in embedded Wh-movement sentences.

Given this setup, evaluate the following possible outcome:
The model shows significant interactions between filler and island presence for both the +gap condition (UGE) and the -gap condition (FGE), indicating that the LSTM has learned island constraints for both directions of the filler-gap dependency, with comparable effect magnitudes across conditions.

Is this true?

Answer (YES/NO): NO